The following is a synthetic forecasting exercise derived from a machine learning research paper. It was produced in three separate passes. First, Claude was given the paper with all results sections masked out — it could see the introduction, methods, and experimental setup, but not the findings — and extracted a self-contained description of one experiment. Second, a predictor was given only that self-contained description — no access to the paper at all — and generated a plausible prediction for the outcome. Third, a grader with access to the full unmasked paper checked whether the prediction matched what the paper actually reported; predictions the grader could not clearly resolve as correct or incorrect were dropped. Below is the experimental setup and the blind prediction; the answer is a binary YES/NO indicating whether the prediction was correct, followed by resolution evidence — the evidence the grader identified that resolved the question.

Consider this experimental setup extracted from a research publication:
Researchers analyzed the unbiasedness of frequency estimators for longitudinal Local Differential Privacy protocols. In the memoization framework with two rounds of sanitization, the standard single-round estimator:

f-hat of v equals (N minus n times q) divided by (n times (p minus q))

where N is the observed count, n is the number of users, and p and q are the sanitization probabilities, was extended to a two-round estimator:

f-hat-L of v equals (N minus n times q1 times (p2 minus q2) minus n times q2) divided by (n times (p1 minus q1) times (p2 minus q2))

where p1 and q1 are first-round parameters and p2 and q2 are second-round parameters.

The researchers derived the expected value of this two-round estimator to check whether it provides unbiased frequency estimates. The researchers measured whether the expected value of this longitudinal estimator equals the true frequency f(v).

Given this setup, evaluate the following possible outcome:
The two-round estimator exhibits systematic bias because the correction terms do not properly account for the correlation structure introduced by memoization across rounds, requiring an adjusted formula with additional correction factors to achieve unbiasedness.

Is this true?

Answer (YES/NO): NO